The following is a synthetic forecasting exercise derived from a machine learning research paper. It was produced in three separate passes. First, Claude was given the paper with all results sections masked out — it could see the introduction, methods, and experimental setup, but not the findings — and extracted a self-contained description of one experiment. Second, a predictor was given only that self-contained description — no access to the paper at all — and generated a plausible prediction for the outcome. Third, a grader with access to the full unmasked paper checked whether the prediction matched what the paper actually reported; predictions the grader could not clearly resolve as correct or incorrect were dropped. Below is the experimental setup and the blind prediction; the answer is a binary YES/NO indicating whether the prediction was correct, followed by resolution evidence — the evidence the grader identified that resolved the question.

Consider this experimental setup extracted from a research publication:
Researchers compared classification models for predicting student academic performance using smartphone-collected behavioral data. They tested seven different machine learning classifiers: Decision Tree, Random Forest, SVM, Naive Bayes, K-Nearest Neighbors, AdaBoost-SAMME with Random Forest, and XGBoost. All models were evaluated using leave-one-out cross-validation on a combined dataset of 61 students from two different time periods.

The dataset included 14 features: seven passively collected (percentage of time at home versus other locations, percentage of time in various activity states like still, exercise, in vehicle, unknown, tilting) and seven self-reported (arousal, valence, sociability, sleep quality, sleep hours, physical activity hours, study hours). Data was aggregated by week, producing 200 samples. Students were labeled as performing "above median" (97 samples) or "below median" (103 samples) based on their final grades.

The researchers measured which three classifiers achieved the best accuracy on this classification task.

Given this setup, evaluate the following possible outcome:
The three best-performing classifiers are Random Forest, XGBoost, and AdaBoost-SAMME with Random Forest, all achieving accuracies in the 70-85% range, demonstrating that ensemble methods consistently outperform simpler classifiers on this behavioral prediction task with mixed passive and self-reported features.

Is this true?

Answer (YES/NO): NO